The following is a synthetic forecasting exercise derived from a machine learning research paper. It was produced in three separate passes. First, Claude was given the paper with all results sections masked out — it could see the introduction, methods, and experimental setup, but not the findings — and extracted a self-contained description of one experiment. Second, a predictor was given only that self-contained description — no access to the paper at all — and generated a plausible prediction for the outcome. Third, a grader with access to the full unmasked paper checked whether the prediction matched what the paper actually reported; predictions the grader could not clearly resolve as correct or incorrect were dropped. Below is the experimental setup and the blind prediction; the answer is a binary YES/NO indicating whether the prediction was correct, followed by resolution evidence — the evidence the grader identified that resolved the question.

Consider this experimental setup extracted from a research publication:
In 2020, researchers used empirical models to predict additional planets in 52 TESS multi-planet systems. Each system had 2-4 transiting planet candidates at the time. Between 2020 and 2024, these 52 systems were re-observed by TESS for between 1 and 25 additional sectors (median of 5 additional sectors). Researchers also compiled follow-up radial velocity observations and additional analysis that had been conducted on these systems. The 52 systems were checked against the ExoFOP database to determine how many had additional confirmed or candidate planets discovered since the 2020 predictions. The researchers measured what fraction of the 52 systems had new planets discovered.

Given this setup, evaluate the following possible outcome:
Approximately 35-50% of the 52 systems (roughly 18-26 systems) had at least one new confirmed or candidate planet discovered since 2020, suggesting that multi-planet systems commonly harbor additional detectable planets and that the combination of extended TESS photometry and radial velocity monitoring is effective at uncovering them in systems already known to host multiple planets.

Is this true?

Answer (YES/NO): YES